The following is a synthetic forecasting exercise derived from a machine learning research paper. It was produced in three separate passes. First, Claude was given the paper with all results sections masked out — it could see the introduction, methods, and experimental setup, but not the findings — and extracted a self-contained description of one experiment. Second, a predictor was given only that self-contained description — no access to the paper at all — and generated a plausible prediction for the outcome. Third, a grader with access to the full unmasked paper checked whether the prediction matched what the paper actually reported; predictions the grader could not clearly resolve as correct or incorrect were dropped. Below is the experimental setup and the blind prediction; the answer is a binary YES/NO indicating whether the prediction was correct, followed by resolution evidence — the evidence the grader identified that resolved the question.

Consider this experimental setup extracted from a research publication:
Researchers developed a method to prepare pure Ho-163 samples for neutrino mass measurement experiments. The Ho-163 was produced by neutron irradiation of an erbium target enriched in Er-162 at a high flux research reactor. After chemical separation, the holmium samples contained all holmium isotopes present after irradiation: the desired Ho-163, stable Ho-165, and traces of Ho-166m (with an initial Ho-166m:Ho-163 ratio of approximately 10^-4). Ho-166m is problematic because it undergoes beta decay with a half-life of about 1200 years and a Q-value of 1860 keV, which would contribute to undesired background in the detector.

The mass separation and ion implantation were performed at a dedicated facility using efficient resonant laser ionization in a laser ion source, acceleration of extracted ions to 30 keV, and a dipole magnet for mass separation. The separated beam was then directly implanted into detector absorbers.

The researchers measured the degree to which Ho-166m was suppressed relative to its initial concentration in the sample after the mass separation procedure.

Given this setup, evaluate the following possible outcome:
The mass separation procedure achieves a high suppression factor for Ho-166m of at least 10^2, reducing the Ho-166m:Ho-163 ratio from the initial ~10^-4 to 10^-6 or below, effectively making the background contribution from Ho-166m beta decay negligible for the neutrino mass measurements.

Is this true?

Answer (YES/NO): YES